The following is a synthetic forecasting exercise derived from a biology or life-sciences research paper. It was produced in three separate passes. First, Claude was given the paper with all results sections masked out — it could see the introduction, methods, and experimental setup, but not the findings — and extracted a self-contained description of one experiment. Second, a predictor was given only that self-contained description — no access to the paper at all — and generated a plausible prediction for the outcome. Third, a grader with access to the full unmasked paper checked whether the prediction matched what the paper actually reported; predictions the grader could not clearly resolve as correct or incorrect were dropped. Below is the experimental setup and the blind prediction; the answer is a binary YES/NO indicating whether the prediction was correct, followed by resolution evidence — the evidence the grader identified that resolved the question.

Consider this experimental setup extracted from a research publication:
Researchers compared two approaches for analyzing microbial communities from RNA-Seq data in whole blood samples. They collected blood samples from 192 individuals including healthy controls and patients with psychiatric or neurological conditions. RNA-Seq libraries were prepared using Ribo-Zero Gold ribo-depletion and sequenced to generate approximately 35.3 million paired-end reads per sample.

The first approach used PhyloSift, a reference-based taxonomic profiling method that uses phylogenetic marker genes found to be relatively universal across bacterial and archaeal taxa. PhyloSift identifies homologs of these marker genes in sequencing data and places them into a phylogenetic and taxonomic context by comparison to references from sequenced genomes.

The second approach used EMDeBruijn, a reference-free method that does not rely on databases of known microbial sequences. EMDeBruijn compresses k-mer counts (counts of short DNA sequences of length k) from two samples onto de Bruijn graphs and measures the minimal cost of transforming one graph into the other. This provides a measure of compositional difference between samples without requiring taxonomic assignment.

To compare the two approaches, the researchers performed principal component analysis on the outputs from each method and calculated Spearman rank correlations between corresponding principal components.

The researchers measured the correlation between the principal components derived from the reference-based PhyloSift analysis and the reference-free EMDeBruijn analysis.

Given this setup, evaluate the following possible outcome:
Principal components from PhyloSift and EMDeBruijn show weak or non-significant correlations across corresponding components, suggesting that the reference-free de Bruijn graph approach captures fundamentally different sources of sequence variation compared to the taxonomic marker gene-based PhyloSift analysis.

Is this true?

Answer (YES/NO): NO